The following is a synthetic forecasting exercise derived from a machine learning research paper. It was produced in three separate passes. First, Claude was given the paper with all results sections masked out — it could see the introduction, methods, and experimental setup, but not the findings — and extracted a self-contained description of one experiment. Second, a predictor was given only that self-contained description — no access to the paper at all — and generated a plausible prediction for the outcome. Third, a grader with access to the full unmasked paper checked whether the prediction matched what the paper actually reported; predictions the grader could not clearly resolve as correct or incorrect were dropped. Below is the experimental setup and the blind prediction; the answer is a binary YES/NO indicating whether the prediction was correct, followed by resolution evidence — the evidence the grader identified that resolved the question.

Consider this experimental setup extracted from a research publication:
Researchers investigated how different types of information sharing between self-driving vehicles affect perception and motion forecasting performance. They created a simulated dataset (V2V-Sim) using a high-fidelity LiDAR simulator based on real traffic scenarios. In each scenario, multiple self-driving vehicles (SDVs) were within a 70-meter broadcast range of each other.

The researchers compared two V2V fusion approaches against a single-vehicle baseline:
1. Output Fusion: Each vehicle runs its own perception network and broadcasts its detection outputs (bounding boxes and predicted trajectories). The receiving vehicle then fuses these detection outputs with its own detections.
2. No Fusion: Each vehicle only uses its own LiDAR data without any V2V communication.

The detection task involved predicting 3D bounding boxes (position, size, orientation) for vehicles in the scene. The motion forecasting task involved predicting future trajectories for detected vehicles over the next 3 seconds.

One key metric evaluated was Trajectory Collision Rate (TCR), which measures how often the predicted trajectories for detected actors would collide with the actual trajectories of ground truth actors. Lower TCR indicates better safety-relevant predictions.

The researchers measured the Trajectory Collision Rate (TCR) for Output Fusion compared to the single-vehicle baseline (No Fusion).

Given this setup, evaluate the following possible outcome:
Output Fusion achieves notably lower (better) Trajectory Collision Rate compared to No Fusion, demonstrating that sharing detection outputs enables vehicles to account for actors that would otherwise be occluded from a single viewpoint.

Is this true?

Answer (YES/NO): NO